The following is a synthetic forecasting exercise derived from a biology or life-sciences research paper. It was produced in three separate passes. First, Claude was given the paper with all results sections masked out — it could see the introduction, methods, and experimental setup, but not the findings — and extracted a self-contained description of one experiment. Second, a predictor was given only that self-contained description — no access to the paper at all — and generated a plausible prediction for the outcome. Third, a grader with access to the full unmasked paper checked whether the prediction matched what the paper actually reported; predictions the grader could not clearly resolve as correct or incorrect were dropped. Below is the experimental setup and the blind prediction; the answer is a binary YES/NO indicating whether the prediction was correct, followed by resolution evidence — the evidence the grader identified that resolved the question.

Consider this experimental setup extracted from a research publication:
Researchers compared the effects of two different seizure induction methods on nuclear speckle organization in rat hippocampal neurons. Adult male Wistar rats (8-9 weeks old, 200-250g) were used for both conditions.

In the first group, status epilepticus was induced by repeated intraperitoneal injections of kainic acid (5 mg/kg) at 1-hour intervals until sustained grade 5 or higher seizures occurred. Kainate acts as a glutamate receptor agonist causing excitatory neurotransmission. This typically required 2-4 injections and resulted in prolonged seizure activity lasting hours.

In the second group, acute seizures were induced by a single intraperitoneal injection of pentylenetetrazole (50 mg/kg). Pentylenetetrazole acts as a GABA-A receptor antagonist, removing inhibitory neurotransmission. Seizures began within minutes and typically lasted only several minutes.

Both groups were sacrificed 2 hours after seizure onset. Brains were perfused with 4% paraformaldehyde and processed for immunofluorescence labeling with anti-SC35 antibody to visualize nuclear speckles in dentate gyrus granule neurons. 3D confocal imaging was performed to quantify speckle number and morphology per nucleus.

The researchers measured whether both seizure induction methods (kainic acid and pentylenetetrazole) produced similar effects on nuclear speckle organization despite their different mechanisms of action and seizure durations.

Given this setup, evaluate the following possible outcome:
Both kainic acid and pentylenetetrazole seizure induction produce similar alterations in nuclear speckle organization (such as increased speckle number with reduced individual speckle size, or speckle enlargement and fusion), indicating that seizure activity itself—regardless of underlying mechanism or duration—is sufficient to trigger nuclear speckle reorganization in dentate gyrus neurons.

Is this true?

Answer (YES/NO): YES